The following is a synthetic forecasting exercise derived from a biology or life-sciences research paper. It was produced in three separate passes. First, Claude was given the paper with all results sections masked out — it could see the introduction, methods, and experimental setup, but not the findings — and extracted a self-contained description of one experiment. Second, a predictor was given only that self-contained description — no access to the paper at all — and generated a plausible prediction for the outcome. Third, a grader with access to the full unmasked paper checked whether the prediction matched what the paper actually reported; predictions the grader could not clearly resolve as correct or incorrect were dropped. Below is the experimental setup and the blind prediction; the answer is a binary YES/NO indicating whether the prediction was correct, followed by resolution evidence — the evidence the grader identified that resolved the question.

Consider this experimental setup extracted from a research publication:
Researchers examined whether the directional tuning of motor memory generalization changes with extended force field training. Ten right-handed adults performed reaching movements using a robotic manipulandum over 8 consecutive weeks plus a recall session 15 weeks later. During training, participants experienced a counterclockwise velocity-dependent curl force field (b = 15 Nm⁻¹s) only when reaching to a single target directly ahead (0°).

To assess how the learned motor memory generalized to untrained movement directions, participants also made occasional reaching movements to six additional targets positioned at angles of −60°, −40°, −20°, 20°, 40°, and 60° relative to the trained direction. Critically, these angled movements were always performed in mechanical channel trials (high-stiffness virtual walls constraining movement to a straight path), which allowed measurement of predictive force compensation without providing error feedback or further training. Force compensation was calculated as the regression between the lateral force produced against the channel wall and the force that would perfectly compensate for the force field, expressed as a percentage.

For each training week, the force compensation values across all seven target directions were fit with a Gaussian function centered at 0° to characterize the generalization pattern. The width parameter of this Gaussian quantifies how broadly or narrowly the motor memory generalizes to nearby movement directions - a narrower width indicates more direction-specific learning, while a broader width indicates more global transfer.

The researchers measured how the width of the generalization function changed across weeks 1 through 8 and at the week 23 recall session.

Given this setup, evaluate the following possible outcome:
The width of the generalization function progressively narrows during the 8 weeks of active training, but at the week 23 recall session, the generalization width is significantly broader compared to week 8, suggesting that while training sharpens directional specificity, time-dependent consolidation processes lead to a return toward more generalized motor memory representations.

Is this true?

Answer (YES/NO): NO